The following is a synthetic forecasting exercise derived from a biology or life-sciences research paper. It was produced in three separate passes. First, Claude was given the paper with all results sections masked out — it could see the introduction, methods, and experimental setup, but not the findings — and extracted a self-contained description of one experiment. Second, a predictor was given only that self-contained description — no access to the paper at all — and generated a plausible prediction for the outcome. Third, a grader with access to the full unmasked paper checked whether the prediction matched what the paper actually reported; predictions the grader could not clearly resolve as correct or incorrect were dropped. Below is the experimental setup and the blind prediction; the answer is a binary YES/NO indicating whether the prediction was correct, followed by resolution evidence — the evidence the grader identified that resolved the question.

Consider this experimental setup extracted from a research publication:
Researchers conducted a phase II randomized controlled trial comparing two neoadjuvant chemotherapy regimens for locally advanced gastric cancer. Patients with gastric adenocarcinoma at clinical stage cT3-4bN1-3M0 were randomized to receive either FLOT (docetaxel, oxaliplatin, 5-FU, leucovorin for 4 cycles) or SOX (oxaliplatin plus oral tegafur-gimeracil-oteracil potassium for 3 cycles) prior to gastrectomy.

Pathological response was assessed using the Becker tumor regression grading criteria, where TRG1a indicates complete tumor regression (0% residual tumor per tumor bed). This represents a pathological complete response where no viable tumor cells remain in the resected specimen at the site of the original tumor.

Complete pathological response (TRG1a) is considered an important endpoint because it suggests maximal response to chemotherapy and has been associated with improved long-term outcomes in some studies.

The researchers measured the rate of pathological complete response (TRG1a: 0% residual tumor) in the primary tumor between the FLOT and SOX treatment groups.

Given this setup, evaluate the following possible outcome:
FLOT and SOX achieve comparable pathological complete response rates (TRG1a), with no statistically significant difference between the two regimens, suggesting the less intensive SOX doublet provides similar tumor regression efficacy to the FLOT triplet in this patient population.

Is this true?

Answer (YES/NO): YES